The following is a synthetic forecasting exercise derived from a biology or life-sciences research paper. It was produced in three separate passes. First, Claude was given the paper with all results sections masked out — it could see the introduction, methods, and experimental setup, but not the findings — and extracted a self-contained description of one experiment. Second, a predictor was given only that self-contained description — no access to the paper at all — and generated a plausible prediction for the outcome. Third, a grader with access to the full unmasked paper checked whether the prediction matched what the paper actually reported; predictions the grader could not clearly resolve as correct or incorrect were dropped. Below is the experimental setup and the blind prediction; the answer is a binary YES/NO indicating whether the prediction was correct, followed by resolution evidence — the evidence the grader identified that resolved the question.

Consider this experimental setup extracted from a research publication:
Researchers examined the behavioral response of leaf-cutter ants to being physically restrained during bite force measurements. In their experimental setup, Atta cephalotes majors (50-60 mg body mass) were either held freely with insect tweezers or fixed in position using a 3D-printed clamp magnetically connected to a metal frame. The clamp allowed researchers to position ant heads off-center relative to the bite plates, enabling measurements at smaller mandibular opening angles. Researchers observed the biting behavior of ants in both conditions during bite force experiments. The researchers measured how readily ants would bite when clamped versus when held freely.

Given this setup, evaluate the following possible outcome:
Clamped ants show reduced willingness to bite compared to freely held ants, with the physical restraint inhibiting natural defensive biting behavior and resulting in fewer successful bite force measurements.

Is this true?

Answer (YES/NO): YES